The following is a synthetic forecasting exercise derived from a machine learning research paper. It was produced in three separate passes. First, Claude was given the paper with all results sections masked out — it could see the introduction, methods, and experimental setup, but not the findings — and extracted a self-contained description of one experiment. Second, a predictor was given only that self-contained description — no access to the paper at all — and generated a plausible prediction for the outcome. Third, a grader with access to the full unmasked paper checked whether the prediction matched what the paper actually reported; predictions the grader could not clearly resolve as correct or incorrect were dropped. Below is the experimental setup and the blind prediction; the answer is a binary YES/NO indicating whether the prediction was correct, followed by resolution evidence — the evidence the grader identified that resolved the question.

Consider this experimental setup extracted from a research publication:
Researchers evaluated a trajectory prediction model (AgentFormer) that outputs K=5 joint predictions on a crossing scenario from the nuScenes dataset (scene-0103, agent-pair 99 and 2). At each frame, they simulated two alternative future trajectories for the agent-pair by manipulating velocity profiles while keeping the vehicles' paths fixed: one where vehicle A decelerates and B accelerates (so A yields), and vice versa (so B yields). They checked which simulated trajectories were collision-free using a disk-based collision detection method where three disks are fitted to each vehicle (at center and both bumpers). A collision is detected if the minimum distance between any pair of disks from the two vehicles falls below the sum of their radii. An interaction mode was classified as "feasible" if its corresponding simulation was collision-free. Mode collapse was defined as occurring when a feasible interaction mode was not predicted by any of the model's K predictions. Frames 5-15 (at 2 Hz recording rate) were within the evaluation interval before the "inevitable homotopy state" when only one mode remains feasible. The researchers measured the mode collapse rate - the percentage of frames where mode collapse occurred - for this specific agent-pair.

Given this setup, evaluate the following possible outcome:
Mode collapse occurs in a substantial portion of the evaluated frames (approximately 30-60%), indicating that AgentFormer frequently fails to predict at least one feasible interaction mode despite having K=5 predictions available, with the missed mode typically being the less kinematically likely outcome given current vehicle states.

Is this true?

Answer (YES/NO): NO